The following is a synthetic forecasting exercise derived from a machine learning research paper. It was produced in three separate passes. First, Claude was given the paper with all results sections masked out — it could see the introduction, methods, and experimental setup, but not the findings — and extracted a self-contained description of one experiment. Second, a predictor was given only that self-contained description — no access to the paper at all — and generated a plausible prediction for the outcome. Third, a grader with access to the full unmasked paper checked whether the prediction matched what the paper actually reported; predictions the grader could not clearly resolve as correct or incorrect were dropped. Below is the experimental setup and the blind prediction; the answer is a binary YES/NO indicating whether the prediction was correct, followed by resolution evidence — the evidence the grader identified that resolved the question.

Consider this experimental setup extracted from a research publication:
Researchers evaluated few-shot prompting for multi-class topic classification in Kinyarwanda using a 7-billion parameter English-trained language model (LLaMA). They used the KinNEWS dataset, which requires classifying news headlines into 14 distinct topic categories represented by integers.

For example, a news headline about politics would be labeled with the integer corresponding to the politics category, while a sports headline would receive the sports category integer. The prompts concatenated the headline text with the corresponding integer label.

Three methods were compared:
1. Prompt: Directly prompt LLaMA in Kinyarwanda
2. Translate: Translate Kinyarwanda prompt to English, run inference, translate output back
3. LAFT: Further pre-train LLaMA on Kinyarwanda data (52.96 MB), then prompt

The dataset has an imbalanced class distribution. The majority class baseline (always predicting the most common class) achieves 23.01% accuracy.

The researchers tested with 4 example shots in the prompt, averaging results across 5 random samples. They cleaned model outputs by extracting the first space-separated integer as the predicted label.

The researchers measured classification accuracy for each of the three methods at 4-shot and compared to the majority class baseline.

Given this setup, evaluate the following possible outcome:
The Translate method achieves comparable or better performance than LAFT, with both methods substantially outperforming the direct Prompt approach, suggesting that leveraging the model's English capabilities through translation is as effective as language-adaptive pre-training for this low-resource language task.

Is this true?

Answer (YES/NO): NO